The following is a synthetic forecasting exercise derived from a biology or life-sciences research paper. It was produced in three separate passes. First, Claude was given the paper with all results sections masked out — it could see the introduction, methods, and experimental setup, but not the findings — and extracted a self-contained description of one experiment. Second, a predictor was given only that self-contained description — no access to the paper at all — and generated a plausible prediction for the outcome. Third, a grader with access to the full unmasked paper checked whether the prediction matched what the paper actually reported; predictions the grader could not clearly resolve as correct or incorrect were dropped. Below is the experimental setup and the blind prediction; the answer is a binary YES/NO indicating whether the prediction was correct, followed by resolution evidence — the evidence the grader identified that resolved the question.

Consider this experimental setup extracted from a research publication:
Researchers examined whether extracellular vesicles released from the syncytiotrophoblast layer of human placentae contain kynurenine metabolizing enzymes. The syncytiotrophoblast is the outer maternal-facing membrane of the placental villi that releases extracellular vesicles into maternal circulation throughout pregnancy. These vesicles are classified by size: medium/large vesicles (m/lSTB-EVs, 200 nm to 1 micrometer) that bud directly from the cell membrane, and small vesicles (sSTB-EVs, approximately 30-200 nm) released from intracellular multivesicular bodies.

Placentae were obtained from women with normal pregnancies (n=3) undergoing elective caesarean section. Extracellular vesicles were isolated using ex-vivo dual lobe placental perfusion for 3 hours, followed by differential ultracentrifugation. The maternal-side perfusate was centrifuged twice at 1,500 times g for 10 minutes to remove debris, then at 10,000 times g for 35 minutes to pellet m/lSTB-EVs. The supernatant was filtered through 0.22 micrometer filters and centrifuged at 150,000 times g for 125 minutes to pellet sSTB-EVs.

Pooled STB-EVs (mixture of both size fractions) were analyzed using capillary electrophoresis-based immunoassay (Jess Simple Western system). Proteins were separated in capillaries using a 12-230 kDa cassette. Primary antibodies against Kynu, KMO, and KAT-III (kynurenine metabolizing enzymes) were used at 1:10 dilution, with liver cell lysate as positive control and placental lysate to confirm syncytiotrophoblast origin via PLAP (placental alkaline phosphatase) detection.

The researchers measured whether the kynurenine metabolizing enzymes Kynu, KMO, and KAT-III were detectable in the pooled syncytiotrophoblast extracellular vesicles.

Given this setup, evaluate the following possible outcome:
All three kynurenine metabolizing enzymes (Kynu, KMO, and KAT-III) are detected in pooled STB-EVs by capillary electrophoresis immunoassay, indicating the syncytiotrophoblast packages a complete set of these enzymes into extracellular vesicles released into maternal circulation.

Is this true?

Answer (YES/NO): YES